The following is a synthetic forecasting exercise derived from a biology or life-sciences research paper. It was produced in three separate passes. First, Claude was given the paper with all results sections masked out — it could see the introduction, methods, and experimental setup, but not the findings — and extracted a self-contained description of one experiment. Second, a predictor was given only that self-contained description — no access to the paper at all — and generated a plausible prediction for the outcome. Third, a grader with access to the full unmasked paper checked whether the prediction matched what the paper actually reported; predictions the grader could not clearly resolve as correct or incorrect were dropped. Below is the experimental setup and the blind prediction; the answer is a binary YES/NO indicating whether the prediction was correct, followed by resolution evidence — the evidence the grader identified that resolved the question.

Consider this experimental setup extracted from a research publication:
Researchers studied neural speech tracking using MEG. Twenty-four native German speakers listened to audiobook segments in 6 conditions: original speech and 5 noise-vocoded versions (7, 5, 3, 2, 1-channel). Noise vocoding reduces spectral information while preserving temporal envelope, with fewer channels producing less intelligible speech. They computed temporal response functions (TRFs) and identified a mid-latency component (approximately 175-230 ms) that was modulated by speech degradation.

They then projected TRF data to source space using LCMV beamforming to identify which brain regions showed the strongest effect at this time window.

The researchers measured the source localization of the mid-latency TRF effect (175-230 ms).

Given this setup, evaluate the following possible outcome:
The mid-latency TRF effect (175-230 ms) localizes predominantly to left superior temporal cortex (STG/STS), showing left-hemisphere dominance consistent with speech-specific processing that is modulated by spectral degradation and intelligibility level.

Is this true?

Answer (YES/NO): NO